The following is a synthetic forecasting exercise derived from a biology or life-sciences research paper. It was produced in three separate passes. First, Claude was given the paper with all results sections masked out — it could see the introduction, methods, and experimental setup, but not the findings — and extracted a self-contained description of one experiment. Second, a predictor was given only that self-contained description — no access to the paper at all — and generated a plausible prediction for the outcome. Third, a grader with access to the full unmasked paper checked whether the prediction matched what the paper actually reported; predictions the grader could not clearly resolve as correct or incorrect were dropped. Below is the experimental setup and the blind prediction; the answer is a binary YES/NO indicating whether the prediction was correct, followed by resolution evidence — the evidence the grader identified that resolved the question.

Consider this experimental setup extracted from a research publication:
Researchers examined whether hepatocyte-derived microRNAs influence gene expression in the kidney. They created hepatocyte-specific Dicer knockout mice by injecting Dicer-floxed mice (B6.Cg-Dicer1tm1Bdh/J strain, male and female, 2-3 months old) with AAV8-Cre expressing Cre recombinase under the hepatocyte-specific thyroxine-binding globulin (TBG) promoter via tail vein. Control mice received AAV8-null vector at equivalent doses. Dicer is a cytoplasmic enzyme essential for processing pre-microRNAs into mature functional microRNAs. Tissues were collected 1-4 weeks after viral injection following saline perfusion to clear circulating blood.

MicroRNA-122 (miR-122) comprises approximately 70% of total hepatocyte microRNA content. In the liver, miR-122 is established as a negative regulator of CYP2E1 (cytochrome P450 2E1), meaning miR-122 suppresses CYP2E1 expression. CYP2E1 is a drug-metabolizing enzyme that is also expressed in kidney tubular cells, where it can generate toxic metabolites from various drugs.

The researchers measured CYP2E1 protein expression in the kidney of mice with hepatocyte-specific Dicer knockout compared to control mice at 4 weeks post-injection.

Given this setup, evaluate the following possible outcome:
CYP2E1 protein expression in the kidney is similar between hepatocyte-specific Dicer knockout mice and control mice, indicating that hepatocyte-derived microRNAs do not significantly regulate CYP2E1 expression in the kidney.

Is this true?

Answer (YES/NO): NO